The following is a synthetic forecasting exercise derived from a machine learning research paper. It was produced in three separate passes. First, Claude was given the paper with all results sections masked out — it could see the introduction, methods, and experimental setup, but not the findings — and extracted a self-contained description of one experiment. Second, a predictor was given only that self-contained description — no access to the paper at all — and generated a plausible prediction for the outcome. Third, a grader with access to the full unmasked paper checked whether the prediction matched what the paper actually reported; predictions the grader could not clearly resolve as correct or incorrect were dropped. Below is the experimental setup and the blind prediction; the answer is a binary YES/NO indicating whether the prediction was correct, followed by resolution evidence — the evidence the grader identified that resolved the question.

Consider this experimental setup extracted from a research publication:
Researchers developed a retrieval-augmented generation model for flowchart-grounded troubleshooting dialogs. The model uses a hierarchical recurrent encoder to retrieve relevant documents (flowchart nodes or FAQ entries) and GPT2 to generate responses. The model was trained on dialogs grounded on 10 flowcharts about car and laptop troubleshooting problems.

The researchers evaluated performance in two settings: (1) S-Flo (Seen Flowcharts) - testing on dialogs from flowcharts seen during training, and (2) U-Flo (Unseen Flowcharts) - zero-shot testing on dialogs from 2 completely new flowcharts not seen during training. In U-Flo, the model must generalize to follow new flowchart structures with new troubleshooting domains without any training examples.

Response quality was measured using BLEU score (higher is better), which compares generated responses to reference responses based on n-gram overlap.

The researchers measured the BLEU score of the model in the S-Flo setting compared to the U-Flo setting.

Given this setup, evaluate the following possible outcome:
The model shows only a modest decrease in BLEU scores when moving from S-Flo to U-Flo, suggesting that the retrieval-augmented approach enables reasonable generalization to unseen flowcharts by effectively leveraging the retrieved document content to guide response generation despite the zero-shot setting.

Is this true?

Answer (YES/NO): NO